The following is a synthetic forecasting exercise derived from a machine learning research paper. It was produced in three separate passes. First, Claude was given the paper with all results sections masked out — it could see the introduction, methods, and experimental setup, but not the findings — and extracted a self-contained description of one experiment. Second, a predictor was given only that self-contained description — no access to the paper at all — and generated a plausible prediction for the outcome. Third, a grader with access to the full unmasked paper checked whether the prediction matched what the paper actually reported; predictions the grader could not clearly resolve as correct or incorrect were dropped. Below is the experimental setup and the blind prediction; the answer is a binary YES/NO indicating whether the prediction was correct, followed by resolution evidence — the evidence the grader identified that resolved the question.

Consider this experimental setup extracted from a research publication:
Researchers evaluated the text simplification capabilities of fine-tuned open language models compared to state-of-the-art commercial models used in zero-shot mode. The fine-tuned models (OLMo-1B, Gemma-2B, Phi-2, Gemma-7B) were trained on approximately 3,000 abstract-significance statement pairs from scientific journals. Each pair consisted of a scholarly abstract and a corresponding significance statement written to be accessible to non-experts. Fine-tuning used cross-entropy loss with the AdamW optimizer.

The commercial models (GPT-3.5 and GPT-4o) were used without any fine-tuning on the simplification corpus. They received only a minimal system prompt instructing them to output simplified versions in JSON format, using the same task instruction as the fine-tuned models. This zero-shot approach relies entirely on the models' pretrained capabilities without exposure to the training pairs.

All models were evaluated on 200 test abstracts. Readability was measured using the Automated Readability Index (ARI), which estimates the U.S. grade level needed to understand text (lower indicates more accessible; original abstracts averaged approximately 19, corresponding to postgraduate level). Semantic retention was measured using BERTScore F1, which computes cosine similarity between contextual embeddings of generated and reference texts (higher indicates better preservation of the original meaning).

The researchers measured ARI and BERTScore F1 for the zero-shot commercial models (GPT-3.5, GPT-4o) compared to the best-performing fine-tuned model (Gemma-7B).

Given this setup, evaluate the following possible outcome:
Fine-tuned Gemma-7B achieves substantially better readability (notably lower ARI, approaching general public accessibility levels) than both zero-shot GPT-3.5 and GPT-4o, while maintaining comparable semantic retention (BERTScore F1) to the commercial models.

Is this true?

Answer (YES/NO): NO